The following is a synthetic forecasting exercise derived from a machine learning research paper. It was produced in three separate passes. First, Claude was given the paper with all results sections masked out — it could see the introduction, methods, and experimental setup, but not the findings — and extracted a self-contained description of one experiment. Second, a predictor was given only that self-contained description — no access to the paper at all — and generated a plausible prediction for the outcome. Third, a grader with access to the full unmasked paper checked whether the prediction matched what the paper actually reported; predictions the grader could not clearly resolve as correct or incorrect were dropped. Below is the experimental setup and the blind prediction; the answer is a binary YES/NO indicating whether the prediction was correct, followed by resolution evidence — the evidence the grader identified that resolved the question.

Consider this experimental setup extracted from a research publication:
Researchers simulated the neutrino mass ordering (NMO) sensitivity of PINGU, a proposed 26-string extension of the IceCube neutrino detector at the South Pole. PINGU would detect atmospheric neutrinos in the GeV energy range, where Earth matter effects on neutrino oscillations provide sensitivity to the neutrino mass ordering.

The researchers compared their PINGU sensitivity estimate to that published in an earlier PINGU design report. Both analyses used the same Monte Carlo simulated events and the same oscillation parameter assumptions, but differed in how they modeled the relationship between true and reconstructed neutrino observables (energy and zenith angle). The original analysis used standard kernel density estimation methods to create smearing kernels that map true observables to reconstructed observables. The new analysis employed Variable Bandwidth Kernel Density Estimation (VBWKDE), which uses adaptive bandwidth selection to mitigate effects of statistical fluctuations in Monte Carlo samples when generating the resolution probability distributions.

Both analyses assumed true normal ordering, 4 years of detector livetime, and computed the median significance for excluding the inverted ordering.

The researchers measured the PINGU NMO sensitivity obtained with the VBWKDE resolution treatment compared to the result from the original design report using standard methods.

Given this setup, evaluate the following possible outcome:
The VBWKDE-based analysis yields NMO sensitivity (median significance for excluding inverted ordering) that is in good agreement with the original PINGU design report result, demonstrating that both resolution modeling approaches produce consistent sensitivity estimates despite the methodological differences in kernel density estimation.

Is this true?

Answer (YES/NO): NO